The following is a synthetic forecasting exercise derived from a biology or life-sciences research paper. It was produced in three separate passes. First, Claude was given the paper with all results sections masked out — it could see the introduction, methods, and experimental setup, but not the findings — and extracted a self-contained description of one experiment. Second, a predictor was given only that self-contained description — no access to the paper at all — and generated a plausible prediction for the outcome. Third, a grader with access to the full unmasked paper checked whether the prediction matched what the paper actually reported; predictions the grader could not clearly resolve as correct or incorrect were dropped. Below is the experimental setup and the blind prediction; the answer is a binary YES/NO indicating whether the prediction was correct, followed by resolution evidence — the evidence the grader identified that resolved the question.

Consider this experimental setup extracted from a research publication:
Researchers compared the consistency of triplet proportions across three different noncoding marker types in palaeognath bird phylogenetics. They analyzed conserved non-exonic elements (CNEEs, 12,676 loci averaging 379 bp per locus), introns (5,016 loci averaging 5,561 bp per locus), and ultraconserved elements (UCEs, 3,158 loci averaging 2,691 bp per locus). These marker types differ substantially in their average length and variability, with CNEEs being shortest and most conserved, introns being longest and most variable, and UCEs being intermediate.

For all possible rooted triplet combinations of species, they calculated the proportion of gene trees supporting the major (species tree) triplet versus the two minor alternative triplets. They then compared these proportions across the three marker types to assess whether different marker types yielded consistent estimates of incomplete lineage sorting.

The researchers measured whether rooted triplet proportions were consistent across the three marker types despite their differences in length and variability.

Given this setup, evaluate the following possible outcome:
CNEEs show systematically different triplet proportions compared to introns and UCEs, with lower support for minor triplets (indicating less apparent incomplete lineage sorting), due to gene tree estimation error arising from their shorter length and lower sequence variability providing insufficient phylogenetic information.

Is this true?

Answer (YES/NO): NO